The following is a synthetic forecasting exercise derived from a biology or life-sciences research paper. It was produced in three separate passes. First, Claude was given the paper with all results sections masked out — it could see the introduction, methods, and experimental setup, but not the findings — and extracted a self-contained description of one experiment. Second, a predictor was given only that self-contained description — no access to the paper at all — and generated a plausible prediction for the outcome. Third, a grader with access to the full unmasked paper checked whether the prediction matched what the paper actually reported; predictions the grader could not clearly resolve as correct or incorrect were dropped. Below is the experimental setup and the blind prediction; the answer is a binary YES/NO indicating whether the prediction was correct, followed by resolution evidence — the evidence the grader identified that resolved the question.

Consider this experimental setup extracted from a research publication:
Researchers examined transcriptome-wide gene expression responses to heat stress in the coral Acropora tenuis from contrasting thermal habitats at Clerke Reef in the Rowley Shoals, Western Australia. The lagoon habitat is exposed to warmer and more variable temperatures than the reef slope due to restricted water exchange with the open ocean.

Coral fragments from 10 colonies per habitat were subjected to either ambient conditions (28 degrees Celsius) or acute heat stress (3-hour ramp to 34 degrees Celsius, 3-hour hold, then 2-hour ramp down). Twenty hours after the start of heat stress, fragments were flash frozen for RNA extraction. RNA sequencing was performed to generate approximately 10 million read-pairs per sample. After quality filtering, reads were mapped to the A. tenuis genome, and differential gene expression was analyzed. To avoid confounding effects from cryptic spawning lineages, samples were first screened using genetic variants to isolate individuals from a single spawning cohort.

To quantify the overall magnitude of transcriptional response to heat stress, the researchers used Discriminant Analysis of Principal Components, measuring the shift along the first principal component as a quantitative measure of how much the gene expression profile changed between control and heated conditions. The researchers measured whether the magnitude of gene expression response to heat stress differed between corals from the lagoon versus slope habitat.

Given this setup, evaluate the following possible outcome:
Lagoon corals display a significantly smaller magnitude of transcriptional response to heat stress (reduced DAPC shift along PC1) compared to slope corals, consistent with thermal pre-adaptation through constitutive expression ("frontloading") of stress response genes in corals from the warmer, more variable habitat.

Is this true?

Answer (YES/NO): YES